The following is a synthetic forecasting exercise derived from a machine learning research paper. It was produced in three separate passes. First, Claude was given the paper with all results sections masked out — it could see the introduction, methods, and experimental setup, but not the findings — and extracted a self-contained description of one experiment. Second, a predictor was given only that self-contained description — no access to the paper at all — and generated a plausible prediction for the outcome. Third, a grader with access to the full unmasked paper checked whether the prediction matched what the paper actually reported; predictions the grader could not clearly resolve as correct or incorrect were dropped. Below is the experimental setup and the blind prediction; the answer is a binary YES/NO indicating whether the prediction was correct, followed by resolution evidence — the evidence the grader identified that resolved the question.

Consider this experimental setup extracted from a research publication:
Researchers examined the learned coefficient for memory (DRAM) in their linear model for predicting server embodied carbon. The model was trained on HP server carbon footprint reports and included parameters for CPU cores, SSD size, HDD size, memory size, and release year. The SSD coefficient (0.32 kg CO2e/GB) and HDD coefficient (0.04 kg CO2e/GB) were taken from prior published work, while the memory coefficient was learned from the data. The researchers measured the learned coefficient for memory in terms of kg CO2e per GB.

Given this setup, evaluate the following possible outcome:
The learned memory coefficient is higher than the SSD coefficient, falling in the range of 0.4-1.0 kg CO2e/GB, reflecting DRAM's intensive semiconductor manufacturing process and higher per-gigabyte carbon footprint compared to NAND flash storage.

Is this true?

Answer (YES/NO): NO